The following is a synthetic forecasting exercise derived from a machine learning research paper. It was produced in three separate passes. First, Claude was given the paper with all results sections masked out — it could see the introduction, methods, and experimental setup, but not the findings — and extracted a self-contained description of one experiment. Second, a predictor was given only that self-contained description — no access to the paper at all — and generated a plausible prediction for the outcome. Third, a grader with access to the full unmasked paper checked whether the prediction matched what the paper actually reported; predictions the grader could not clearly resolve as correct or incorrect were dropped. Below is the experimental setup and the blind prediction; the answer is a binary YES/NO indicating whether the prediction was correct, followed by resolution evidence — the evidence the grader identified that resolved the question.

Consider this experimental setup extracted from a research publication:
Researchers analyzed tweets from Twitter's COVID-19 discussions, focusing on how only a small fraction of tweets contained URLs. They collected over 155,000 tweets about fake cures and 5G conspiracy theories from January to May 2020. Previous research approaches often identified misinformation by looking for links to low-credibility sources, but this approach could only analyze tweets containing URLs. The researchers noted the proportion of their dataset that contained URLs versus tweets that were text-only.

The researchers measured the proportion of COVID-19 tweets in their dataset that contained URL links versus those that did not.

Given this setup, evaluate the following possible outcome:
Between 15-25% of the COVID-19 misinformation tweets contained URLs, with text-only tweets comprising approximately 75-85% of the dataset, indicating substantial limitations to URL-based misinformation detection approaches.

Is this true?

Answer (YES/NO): NO